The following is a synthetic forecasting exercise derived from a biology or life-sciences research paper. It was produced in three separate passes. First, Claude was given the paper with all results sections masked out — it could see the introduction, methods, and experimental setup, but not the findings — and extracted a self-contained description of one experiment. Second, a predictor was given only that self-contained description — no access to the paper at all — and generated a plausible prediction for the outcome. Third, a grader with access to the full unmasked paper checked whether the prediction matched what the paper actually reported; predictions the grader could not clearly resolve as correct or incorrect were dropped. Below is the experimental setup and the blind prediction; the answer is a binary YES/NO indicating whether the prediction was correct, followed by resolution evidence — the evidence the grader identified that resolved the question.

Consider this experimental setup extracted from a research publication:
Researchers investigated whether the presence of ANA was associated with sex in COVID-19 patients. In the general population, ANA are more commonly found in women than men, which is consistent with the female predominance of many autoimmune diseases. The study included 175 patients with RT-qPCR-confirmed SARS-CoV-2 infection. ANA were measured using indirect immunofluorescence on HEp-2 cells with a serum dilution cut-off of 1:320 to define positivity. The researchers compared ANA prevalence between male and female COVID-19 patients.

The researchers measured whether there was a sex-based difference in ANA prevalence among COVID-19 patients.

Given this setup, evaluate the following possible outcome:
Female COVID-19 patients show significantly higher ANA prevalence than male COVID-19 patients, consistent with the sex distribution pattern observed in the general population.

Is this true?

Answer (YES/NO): NO